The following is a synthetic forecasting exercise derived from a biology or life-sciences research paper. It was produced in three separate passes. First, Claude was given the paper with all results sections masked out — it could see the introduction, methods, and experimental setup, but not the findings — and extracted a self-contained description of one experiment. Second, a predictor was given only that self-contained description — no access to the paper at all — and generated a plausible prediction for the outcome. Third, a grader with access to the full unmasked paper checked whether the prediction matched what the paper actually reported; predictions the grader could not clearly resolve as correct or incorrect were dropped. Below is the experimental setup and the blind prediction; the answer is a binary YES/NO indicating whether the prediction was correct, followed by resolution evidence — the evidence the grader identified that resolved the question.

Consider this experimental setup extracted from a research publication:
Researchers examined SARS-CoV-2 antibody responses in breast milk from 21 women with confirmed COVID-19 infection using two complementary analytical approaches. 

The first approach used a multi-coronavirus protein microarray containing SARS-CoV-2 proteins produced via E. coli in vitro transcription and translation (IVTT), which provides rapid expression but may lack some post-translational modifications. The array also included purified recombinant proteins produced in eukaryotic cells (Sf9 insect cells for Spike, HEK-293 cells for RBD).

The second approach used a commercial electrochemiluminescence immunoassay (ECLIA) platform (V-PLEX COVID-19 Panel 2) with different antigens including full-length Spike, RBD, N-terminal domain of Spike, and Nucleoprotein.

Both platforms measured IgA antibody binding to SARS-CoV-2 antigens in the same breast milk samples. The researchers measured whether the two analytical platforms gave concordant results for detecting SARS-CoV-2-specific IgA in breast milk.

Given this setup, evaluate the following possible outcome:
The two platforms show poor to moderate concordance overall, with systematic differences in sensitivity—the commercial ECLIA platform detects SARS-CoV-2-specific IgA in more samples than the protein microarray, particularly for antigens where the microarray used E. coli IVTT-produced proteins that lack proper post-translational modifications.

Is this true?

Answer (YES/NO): NO